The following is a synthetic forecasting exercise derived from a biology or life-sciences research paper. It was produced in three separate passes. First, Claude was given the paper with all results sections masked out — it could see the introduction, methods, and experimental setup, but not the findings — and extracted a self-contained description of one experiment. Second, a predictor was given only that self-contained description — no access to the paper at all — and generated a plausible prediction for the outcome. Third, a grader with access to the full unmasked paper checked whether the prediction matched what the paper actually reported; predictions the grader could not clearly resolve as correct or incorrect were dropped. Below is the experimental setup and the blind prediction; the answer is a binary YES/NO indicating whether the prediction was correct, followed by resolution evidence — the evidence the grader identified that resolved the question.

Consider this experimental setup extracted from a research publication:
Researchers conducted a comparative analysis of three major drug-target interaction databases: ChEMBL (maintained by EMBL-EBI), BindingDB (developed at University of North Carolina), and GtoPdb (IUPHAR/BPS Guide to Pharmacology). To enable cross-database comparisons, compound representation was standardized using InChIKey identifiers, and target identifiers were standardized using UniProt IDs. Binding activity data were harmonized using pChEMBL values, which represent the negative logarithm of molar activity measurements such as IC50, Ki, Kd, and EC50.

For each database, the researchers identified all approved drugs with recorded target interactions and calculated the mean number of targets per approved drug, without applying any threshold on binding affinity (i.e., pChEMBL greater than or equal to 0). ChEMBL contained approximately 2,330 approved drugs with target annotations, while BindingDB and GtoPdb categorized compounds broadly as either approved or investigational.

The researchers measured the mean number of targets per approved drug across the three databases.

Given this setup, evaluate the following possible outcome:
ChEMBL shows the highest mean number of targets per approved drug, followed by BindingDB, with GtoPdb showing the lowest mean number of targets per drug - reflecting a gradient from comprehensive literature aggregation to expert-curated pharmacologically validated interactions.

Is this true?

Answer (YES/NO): YES